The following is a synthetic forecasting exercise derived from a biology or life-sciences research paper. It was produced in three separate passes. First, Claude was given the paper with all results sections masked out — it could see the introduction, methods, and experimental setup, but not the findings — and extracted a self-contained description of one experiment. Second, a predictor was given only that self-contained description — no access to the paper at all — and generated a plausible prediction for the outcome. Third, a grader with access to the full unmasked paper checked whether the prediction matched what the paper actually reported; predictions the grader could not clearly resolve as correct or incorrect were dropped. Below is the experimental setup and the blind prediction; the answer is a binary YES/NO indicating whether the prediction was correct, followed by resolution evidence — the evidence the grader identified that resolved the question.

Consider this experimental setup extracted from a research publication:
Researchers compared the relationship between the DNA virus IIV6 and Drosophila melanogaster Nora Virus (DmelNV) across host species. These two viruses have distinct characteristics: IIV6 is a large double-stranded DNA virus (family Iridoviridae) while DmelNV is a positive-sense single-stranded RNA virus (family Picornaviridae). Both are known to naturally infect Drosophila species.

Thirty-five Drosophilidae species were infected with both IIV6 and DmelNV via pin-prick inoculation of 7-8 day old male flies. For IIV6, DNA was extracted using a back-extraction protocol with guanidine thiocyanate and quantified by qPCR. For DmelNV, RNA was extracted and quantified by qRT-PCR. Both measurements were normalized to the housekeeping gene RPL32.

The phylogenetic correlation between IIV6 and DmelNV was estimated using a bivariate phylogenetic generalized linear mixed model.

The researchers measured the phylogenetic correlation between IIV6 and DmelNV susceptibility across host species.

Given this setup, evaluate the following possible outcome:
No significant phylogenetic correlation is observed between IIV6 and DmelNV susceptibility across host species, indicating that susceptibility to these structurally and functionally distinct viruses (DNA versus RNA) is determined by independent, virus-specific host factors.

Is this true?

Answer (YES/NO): YES